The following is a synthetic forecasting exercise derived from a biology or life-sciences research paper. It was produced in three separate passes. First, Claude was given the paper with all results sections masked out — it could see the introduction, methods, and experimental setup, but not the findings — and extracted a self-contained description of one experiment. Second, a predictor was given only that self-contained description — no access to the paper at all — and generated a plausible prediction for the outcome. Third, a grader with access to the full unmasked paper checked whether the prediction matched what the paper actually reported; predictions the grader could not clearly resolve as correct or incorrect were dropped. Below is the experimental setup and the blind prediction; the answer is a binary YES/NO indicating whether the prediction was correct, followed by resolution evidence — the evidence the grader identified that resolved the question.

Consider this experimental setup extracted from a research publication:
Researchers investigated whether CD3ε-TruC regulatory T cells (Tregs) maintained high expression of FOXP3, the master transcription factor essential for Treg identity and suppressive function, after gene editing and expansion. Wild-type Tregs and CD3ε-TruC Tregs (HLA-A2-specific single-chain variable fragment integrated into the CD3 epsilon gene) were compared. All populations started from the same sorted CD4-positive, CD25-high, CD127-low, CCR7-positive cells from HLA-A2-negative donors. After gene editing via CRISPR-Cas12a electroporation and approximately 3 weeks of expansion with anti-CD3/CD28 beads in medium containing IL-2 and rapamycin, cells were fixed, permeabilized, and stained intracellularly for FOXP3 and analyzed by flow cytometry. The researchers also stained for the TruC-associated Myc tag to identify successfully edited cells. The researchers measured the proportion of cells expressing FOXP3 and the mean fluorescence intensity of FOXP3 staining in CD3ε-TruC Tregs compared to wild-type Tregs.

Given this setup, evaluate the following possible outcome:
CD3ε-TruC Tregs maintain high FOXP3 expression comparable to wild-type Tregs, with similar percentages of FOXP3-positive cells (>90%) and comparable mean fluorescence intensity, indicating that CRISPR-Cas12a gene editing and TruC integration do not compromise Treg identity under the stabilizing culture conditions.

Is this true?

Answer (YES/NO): YES